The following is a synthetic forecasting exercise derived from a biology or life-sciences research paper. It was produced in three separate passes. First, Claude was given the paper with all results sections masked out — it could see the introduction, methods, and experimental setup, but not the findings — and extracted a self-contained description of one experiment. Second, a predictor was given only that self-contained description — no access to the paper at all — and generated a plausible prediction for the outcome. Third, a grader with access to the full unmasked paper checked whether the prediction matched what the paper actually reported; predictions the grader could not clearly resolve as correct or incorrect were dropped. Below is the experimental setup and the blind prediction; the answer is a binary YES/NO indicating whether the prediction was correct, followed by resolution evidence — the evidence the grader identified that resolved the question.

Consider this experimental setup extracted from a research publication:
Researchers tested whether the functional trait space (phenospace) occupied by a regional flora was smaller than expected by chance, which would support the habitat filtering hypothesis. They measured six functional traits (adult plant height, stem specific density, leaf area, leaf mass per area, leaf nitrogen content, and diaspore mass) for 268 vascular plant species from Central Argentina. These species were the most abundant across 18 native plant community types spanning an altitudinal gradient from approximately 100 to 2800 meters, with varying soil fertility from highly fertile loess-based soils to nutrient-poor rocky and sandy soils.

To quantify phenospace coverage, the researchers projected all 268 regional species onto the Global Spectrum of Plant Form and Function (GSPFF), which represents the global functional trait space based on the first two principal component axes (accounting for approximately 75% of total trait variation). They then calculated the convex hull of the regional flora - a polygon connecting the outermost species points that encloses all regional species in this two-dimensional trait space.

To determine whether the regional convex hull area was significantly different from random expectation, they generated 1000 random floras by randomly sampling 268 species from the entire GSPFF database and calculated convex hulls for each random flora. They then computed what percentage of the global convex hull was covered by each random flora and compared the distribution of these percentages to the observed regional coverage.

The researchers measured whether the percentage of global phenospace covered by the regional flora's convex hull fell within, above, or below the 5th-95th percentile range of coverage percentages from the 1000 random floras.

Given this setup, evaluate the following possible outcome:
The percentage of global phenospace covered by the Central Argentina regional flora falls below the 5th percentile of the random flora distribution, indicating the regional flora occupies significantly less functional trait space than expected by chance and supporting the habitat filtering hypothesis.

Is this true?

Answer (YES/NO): NO